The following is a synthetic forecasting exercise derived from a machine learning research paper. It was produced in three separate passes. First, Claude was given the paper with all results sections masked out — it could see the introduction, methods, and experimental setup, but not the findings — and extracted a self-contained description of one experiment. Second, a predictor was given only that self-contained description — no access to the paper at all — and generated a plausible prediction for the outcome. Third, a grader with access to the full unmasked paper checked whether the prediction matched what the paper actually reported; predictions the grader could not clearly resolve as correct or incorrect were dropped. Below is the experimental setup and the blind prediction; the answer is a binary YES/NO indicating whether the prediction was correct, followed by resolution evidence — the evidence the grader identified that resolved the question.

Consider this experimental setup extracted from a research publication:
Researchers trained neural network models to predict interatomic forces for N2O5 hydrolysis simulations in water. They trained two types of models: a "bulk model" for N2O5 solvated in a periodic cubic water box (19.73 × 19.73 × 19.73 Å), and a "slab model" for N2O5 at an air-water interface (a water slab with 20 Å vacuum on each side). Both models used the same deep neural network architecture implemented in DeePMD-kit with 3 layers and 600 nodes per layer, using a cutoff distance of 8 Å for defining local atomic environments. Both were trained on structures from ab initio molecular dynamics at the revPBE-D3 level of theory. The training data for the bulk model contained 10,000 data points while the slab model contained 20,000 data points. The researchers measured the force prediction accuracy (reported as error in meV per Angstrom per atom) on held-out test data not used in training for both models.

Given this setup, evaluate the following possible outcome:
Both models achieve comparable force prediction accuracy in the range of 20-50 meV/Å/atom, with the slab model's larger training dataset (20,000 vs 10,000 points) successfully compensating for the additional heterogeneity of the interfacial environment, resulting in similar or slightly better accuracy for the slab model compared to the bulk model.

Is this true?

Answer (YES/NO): NO